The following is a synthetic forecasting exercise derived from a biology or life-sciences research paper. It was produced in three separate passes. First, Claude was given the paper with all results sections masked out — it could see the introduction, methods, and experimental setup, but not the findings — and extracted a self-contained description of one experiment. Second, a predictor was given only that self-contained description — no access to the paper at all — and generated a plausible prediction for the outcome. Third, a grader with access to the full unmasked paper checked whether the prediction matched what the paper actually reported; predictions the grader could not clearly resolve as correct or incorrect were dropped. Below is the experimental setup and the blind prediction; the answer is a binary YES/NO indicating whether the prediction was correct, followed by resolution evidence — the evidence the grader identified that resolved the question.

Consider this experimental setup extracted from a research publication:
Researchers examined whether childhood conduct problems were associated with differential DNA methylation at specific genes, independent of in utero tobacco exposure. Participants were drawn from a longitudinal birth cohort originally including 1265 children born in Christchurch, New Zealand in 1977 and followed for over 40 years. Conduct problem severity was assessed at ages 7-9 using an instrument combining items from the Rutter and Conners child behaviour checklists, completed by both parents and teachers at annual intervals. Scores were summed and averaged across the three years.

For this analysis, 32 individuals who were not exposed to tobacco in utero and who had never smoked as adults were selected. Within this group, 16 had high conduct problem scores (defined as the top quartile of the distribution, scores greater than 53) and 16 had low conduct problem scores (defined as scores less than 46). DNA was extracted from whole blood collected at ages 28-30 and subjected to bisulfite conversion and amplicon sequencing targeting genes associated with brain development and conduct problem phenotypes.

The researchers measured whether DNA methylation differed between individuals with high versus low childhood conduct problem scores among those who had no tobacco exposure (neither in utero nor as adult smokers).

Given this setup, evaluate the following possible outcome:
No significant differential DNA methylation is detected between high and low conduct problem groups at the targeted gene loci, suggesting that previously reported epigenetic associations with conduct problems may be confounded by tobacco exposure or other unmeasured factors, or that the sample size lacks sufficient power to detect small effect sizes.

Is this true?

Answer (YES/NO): NO